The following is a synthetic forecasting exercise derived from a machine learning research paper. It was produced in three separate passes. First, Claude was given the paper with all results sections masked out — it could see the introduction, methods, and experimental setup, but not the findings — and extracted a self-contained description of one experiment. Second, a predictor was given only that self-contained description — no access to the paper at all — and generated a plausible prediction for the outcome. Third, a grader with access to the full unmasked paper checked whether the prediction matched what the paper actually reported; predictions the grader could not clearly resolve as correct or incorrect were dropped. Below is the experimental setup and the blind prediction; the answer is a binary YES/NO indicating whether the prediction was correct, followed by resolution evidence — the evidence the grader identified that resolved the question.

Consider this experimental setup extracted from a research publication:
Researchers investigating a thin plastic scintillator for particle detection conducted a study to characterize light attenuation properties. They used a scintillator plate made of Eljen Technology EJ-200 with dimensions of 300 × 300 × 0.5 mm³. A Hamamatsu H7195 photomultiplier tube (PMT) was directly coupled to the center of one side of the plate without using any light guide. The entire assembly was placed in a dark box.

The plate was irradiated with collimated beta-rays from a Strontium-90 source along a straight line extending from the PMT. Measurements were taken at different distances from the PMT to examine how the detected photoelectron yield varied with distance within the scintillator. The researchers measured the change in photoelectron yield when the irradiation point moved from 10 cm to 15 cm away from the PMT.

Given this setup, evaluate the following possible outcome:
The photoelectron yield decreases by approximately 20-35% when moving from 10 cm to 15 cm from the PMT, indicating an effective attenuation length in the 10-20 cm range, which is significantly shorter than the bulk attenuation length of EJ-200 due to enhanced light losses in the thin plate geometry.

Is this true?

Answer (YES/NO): NO